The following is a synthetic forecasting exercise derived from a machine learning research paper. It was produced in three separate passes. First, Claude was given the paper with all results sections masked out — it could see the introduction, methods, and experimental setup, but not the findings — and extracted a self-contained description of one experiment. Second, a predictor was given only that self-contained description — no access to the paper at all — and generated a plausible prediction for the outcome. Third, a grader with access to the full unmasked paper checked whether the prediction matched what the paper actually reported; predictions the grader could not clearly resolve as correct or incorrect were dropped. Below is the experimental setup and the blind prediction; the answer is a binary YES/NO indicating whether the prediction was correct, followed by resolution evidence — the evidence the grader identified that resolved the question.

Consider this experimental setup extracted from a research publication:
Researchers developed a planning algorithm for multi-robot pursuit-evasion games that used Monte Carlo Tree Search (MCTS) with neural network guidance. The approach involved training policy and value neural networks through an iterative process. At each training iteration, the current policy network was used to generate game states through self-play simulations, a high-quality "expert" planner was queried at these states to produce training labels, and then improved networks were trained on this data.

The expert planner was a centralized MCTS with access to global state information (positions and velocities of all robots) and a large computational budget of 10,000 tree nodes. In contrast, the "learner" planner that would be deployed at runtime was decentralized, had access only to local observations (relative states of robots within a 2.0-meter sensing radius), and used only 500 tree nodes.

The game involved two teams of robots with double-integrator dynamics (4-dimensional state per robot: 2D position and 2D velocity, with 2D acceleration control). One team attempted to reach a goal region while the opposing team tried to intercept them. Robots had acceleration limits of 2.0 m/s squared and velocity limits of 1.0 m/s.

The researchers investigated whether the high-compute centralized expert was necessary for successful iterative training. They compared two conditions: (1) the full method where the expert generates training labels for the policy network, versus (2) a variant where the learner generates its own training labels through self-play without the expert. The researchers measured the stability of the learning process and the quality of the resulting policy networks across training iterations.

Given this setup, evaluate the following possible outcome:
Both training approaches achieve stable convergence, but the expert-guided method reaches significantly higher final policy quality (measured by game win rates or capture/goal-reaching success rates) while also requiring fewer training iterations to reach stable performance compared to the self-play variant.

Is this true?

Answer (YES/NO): NO